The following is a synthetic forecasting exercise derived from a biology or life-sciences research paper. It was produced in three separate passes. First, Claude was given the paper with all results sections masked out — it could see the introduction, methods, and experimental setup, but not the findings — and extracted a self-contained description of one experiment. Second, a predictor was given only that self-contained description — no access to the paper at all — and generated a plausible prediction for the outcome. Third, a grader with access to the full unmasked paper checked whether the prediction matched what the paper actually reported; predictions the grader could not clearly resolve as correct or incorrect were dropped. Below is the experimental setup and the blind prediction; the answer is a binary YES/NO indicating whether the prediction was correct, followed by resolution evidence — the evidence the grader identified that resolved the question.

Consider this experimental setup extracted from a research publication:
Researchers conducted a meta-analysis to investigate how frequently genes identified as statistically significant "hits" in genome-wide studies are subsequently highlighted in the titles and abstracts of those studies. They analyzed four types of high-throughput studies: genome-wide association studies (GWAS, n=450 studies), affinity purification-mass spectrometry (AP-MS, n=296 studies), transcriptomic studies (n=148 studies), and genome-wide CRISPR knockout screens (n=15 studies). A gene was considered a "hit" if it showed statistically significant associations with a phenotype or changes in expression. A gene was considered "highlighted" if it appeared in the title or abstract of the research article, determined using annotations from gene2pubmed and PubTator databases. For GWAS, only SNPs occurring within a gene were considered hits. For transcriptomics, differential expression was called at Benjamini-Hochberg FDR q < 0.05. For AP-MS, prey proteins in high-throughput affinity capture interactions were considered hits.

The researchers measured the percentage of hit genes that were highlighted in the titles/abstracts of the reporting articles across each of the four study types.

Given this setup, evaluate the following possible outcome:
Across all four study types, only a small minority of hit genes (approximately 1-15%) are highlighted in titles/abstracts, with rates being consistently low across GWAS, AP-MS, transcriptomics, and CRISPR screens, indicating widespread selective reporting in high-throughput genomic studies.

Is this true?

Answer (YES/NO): NO